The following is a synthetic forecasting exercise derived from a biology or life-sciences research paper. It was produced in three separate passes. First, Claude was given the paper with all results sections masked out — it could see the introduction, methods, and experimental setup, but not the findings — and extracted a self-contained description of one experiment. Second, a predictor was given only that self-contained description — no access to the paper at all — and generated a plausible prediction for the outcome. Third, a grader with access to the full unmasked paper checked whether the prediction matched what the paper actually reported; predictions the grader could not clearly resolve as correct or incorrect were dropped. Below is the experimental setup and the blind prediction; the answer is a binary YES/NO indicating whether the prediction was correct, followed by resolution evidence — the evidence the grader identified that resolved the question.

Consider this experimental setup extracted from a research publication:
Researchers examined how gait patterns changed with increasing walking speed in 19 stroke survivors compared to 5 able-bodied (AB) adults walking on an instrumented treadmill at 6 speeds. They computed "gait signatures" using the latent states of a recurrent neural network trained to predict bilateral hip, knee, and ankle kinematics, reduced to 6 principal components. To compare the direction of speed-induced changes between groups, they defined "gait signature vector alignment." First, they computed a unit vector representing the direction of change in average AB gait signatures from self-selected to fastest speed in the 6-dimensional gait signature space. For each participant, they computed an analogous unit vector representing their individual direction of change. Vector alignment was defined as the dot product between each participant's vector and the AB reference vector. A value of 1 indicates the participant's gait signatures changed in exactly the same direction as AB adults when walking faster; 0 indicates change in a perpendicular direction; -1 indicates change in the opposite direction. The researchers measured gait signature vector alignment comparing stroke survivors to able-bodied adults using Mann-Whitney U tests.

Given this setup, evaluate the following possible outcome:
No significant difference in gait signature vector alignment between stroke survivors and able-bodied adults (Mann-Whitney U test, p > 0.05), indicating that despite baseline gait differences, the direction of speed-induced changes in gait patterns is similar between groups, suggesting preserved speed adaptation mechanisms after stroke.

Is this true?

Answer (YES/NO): NO